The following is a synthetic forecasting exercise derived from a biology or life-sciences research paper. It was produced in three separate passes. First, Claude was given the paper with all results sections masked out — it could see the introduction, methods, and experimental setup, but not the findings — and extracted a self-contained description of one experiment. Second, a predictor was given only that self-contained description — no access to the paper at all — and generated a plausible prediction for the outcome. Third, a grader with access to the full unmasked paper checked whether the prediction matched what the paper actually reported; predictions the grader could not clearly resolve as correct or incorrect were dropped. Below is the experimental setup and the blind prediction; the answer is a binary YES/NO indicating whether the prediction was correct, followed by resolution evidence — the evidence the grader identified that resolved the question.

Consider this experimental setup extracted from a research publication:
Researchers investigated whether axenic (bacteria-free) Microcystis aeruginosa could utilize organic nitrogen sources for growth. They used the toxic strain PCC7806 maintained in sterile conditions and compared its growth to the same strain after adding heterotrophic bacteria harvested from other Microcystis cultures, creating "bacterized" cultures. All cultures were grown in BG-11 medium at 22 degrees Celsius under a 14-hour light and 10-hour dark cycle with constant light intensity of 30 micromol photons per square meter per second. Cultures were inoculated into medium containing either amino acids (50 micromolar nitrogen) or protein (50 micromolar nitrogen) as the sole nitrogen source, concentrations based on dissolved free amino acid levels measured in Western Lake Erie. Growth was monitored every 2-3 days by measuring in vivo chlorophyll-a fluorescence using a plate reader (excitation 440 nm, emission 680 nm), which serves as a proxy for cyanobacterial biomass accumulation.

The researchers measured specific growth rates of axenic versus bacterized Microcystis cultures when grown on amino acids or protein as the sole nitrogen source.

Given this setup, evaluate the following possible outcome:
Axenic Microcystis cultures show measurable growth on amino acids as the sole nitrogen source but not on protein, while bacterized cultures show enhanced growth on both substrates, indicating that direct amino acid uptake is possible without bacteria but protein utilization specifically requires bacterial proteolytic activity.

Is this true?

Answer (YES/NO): NO